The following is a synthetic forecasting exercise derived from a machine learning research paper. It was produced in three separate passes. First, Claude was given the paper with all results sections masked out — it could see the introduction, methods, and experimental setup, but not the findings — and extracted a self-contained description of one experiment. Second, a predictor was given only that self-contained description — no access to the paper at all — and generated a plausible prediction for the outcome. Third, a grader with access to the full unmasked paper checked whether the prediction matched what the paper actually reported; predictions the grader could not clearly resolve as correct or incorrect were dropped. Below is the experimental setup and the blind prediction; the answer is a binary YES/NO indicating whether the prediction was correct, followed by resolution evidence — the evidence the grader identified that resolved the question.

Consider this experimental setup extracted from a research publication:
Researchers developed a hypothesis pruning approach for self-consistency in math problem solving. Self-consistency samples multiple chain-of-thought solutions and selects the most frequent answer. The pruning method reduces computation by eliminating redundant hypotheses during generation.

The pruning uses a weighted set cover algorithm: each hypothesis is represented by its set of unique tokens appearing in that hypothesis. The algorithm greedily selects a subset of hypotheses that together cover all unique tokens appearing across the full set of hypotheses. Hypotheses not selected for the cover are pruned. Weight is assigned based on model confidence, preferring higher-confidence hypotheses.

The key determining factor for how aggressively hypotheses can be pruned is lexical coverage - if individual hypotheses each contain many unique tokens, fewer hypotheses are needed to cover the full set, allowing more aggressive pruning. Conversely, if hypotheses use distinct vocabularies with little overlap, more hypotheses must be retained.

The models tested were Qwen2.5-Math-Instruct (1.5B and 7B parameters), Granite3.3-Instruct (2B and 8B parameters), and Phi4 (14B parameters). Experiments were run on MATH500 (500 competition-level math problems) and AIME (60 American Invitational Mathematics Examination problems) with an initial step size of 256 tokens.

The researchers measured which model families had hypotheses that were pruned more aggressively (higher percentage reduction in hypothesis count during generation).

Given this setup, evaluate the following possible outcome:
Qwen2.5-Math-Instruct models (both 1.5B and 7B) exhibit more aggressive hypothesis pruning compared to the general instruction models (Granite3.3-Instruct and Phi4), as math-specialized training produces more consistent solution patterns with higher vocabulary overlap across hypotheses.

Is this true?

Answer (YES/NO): NO